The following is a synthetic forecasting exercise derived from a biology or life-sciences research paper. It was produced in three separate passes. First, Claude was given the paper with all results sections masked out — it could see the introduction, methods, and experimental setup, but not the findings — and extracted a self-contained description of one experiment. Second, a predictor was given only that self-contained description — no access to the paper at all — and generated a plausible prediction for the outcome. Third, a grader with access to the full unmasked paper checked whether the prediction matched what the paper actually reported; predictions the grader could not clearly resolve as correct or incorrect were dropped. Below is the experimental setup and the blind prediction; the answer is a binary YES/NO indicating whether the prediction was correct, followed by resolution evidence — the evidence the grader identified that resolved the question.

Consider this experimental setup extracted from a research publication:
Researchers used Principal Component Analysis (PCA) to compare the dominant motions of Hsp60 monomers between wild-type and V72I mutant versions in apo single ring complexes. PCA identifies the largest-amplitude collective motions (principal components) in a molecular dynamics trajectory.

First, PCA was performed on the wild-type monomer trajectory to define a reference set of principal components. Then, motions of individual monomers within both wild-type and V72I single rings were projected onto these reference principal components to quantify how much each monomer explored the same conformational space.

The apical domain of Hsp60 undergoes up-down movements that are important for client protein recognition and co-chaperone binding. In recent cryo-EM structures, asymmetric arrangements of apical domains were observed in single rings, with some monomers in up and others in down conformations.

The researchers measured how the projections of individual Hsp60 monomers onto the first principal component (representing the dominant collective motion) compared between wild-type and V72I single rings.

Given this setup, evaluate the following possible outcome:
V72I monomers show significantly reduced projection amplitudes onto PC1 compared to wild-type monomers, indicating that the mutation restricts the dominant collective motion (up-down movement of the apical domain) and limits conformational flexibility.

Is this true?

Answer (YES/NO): NO